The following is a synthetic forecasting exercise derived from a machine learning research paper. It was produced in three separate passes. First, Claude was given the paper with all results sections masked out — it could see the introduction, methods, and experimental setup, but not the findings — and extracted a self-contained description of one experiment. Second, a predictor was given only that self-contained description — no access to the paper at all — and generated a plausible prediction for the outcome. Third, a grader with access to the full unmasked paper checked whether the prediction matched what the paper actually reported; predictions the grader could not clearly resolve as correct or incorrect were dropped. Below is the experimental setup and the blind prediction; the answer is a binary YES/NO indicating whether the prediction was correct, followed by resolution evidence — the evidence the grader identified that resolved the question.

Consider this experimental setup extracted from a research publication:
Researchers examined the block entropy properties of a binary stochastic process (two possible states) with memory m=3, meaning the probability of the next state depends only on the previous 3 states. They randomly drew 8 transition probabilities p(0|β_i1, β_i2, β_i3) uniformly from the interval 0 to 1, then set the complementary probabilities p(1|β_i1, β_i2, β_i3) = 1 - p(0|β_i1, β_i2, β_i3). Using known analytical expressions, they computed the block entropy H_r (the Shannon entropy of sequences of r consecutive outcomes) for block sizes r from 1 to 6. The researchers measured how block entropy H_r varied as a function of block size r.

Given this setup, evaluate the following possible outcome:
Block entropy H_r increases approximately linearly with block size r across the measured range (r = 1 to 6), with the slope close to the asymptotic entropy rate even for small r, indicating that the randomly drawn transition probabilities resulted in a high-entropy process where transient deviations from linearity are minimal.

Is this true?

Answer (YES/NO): NO